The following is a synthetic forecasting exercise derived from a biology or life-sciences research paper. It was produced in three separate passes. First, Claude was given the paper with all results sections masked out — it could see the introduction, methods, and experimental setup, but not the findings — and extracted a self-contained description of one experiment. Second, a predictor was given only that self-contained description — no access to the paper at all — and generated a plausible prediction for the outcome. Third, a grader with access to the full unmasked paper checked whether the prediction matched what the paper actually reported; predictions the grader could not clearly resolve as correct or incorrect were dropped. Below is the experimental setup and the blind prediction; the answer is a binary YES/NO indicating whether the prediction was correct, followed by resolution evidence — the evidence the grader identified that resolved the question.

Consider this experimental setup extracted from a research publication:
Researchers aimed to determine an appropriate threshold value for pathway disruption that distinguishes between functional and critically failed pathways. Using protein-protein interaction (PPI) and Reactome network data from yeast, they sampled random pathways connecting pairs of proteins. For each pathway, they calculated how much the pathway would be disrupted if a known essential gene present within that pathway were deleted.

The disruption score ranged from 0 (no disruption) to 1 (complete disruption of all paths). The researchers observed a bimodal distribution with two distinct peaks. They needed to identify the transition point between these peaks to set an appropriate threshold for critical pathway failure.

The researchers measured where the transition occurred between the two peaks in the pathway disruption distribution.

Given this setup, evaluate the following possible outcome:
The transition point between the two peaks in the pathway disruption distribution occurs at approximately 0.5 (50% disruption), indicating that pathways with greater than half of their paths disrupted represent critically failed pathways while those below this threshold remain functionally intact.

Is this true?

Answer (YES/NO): NO